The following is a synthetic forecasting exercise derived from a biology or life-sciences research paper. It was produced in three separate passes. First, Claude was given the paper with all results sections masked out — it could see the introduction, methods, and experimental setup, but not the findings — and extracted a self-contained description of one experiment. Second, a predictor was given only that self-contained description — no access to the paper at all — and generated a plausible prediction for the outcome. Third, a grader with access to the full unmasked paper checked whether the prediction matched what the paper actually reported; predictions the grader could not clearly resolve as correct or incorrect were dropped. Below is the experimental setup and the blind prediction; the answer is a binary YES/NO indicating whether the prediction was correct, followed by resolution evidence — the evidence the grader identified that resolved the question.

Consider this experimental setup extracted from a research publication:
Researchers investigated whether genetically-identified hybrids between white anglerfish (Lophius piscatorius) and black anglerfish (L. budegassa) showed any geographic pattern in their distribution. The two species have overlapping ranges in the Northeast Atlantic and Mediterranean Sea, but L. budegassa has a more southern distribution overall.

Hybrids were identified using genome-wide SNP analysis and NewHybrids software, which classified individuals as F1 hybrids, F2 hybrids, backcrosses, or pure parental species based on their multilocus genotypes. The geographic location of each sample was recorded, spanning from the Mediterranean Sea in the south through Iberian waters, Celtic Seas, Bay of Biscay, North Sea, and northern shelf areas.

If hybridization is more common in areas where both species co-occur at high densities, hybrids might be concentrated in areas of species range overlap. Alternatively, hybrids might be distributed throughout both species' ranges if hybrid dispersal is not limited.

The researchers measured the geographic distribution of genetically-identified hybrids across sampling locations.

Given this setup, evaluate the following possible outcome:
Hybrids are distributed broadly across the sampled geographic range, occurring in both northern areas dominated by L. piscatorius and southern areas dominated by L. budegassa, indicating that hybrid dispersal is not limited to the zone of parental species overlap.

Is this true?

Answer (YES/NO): NO